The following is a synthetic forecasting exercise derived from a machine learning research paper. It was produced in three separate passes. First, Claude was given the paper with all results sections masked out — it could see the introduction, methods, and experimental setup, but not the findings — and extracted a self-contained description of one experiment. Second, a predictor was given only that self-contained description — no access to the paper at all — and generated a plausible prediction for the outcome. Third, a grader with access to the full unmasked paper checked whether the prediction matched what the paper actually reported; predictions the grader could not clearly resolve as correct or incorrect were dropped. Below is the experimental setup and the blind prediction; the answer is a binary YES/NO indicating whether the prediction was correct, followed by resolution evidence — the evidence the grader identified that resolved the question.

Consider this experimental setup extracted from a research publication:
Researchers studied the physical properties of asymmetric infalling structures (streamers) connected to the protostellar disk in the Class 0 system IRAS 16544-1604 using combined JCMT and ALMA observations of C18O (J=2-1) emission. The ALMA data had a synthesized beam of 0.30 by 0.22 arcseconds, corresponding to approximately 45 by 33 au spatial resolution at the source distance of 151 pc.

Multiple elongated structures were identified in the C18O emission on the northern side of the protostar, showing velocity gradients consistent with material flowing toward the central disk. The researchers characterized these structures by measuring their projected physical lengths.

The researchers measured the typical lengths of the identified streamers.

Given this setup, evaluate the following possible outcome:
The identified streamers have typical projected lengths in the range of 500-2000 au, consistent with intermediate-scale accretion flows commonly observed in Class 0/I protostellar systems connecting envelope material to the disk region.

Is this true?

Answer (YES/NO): YES